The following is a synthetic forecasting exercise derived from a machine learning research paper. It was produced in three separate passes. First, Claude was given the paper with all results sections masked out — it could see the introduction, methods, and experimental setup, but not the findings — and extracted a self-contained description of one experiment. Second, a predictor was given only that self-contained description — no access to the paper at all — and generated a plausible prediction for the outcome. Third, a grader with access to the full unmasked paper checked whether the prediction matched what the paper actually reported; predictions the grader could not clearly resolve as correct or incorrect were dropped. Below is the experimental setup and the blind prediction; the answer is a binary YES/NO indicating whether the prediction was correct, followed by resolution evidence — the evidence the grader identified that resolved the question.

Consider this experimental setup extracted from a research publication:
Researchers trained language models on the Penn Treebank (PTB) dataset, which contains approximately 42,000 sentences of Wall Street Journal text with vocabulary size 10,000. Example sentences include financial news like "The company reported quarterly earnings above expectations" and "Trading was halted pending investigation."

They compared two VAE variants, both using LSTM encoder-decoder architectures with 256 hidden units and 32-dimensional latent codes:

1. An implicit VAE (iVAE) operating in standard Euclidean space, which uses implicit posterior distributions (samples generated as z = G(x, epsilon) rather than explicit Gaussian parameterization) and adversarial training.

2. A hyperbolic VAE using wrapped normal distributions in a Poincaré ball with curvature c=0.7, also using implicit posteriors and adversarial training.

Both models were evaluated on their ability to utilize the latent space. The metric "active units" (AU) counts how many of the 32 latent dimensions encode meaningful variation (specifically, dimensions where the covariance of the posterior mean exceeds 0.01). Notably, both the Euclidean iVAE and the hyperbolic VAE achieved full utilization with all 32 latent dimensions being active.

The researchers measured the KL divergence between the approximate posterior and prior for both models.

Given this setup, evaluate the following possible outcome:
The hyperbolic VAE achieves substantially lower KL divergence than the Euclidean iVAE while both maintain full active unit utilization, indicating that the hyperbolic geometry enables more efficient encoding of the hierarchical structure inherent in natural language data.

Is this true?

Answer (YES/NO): NO